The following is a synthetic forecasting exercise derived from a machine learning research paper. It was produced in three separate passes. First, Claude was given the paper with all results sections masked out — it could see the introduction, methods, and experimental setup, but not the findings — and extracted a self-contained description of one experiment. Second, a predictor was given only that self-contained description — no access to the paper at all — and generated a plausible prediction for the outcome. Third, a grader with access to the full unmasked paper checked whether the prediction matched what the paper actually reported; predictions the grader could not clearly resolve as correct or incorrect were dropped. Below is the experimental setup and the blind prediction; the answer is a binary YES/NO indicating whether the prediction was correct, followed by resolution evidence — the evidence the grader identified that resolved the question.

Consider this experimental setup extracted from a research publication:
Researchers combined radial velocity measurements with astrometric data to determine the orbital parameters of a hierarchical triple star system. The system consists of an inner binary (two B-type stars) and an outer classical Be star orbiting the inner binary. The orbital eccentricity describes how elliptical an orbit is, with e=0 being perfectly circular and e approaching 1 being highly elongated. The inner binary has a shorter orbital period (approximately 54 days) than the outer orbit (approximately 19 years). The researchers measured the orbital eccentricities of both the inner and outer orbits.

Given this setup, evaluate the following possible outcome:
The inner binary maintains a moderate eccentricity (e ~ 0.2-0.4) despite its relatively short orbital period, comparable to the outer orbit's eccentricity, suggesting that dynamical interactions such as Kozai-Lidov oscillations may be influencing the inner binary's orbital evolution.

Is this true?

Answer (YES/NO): NO